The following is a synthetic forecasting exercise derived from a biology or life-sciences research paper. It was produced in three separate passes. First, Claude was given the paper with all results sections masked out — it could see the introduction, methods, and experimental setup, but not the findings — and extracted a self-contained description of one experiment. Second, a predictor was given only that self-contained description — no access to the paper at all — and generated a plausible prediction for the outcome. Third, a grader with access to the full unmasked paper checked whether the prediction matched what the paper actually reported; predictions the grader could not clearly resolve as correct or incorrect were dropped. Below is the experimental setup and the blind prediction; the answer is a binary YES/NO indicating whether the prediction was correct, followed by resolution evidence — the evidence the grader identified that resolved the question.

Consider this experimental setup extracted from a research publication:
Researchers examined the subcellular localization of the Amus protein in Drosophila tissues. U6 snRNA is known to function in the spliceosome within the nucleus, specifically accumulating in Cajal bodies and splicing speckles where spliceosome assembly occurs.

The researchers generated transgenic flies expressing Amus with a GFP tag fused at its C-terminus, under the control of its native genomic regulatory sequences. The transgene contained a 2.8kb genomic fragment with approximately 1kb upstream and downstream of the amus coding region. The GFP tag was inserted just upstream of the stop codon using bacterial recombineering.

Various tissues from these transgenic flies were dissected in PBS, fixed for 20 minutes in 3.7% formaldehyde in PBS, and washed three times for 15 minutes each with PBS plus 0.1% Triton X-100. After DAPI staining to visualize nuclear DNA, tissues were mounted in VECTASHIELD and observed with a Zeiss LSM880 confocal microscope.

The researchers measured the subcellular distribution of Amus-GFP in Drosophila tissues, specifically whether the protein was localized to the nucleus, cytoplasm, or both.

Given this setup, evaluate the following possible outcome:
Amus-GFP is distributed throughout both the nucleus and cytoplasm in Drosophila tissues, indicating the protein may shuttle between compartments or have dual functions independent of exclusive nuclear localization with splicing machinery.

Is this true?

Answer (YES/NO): NO